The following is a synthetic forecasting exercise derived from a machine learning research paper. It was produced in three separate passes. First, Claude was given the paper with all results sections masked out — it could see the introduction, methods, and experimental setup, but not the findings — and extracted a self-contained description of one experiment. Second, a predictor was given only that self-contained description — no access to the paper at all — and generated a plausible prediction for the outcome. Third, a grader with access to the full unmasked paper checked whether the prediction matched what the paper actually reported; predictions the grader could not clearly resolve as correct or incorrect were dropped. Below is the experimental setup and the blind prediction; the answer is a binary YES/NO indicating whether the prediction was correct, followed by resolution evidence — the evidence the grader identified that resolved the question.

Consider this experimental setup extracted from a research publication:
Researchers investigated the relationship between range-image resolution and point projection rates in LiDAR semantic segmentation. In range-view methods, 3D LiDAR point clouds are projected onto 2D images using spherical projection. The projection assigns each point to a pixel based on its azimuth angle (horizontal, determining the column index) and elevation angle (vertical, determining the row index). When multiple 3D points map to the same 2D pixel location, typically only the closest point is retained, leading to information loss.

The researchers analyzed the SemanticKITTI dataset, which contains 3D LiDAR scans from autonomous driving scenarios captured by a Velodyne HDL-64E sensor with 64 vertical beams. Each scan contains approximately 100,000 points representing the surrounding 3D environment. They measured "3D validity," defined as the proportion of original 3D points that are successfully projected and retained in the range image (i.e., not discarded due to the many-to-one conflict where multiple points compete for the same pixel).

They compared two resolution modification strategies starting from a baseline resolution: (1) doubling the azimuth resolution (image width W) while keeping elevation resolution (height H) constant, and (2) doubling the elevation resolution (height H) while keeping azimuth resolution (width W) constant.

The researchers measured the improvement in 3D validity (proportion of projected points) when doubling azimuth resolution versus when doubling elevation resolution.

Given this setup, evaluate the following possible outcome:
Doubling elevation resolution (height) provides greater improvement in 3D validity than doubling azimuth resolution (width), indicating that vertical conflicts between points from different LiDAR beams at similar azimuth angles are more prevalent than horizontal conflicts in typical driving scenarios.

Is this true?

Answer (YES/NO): NO